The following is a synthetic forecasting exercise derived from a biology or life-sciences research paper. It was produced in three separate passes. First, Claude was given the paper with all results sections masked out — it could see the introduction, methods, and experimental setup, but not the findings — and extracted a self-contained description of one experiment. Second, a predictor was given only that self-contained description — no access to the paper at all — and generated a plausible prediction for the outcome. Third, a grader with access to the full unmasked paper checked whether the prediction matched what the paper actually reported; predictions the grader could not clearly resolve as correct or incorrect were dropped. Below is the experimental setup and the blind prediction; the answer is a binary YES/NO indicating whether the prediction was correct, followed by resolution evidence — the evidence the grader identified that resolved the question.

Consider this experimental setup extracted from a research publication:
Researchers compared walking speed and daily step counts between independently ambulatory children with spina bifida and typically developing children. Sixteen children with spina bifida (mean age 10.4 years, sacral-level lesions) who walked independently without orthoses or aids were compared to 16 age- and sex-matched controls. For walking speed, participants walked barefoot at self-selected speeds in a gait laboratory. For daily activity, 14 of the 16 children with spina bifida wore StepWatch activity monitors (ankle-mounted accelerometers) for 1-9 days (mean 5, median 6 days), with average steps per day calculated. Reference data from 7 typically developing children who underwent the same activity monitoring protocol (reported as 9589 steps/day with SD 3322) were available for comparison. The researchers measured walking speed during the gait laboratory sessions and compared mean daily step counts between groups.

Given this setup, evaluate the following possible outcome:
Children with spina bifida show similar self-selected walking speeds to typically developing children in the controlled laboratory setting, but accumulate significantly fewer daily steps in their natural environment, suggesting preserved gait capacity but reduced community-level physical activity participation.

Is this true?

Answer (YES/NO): NO